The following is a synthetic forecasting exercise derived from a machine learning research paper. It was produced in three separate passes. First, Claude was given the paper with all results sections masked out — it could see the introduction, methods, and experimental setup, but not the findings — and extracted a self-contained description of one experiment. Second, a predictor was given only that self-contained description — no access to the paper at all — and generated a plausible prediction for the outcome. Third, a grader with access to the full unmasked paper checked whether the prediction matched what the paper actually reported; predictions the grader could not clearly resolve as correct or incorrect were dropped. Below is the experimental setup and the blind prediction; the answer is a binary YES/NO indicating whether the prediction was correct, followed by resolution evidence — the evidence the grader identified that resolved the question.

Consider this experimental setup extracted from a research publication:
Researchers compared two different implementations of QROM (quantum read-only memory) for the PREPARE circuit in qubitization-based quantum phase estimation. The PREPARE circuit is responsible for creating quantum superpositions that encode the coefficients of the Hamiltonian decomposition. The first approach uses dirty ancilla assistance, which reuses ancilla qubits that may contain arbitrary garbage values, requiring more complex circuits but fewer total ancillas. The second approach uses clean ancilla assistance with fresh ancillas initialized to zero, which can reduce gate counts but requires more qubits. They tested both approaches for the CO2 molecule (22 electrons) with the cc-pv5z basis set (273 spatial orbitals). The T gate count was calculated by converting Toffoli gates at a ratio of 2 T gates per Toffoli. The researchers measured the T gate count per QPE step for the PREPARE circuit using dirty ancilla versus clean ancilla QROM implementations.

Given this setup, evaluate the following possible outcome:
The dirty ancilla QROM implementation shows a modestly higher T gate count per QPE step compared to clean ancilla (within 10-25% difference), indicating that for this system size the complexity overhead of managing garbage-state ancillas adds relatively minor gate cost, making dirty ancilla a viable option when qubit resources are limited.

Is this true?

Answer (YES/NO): NO